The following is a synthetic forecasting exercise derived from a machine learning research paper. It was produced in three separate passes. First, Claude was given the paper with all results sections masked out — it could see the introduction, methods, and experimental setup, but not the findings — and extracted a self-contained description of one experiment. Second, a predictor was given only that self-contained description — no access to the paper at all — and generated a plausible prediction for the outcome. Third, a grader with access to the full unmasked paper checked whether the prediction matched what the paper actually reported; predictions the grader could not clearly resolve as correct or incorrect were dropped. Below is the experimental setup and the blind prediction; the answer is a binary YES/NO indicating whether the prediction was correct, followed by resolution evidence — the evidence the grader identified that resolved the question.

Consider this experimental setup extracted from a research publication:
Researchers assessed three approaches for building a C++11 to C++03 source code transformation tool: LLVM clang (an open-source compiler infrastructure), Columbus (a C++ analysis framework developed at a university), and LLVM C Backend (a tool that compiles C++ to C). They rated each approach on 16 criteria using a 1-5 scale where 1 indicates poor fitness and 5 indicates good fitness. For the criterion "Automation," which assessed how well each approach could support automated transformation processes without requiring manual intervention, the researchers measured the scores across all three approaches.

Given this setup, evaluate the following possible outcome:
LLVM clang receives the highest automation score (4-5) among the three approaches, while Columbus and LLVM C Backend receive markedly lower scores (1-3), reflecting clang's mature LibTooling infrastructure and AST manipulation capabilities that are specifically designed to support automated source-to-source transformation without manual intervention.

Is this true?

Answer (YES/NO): NO